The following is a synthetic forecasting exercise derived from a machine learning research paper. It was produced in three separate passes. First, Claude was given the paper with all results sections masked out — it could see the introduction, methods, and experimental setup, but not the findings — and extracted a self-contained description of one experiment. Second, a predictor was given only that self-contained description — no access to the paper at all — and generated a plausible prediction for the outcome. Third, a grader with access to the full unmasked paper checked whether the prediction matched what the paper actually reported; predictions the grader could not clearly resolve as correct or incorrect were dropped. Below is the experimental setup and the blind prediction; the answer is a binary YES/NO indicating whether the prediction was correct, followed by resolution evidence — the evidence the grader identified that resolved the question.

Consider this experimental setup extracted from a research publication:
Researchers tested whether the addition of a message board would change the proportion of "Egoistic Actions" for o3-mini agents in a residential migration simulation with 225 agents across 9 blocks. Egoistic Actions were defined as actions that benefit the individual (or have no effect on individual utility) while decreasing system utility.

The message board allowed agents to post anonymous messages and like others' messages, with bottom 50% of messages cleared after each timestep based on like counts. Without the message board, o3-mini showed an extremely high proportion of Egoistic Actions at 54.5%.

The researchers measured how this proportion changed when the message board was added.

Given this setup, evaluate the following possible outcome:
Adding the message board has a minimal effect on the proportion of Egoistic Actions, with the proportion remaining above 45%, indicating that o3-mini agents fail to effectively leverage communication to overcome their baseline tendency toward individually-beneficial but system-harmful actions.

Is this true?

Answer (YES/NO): NO